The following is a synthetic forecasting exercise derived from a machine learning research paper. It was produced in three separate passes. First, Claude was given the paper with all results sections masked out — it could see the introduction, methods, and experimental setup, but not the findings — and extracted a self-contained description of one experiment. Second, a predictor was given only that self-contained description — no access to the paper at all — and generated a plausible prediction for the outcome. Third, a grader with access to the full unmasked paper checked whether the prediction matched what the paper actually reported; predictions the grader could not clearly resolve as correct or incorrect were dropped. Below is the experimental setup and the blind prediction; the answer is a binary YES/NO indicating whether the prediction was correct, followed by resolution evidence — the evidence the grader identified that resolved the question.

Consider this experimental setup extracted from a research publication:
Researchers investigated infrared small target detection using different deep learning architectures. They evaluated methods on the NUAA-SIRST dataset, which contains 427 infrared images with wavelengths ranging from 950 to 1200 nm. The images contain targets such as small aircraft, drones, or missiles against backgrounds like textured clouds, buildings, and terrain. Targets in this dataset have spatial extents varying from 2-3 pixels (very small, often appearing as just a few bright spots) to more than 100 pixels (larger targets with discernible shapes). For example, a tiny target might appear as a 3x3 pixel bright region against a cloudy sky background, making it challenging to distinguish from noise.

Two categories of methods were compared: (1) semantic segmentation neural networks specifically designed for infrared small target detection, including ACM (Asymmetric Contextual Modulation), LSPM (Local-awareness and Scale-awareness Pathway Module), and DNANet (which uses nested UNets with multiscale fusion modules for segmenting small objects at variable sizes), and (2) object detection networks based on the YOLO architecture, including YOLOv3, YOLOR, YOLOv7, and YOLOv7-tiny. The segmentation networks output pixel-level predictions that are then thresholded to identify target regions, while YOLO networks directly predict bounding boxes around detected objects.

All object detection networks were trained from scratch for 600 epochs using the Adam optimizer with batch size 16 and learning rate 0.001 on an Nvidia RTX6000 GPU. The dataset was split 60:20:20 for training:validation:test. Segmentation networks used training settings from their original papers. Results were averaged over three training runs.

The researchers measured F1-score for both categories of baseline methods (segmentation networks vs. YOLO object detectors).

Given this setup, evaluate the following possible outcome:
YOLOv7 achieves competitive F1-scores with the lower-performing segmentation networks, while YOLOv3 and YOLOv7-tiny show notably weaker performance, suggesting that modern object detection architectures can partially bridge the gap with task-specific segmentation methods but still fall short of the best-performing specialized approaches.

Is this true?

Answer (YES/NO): NO